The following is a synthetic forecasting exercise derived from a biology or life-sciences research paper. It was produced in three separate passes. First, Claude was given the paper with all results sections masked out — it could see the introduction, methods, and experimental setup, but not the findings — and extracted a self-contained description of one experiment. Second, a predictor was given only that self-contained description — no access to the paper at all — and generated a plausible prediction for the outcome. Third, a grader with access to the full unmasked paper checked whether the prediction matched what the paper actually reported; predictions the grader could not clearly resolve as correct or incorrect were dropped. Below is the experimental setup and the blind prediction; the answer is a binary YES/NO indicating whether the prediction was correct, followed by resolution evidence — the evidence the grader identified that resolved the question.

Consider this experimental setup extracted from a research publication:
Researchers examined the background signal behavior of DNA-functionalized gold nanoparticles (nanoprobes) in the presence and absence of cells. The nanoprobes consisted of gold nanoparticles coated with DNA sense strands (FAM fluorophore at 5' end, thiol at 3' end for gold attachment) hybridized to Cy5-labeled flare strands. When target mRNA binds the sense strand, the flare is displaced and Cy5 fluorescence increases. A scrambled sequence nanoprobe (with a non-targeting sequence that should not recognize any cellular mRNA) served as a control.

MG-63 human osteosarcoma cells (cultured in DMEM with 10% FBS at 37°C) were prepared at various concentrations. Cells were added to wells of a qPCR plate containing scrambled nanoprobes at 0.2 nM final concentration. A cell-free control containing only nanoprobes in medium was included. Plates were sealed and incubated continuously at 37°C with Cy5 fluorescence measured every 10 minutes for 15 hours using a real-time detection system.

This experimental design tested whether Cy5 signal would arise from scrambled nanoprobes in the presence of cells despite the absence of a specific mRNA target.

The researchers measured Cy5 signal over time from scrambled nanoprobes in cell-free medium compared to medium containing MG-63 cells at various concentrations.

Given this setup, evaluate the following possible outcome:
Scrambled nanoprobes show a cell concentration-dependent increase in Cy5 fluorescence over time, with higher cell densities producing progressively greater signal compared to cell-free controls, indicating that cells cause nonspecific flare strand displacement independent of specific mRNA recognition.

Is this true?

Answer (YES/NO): NO